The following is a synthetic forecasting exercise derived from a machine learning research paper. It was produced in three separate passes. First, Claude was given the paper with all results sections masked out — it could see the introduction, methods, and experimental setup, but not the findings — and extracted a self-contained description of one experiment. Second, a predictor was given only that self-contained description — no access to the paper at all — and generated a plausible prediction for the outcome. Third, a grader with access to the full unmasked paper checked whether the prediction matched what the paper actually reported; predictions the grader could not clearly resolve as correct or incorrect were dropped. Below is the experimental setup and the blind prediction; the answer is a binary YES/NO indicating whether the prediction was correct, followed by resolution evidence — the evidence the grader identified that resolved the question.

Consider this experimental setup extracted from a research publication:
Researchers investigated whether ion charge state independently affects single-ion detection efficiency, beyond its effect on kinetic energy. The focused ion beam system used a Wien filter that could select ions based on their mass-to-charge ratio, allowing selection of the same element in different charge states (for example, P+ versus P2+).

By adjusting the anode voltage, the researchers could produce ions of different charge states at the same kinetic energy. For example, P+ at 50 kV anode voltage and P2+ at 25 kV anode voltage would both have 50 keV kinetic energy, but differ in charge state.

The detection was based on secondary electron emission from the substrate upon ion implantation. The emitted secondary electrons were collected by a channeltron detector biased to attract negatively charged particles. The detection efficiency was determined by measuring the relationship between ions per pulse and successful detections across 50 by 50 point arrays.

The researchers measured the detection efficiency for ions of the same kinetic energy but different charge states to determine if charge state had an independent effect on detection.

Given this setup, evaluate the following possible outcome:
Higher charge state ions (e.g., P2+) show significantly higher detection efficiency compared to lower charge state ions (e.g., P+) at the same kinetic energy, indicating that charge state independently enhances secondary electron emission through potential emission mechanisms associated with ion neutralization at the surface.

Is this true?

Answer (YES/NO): NO